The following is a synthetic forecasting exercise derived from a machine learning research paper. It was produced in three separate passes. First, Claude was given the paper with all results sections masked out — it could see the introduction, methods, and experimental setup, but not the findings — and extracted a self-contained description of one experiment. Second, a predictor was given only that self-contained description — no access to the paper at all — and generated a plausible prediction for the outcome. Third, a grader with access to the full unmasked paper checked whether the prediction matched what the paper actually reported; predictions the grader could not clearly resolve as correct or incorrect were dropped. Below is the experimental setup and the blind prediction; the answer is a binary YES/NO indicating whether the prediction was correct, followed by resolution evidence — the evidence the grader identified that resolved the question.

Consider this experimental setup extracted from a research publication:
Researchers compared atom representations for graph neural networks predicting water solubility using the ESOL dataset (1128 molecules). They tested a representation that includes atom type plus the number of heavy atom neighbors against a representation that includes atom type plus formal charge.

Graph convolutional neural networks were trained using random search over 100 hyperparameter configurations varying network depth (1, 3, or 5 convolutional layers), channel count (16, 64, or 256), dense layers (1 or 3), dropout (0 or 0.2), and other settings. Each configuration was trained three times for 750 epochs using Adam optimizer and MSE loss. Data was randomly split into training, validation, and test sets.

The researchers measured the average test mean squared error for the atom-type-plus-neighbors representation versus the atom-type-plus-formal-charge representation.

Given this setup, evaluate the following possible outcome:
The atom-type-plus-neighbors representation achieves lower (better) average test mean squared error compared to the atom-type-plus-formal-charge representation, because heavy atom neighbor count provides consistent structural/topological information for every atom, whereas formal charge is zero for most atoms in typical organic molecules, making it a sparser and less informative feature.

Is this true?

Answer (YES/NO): YES